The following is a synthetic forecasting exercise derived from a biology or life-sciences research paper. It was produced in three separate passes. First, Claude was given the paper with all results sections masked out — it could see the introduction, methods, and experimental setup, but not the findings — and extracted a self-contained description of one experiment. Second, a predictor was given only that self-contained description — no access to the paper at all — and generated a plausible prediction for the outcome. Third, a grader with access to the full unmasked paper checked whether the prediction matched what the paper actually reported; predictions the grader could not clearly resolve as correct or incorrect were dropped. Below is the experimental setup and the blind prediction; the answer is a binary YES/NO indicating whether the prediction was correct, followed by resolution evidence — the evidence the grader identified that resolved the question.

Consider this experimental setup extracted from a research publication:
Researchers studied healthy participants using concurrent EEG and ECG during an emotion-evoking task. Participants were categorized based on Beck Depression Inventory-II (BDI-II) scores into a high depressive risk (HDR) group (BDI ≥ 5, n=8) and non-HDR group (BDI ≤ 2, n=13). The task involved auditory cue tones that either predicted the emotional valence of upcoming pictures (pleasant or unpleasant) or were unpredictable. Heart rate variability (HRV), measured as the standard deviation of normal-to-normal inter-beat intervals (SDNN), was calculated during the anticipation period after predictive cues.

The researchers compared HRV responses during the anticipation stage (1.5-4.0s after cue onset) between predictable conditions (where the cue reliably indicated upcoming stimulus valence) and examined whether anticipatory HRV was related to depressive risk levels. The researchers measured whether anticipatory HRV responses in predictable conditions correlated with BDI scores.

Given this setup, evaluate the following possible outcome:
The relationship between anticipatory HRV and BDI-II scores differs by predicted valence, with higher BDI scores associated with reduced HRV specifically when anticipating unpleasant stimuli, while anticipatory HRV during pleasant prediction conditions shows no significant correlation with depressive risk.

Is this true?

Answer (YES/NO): NO